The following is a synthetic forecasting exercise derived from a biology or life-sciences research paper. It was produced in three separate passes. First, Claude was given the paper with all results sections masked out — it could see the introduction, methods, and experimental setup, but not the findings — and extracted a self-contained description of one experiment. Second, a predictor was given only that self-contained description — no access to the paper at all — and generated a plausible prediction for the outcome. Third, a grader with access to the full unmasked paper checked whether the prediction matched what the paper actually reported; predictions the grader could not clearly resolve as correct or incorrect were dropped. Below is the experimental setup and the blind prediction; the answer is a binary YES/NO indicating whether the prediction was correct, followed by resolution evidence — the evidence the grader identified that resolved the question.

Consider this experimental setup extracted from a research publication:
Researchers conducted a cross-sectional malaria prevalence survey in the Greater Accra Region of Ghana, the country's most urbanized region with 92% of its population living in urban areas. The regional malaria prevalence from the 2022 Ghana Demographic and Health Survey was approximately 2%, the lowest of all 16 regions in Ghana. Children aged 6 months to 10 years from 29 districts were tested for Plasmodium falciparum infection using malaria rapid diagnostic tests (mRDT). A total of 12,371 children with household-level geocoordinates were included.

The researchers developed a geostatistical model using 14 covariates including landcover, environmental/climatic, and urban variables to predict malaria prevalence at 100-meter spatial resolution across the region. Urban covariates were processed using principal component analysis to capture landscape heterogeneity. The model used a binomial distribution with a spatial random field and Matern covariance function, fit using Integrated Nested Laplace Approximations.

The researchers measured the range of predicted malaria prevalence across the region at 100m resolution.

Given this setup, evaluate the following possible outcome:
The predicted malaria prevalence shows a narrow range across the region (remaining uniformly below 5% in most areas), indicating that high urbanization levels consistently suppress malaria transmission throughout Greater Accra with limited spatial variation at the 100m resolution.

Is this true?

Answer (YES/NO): NO